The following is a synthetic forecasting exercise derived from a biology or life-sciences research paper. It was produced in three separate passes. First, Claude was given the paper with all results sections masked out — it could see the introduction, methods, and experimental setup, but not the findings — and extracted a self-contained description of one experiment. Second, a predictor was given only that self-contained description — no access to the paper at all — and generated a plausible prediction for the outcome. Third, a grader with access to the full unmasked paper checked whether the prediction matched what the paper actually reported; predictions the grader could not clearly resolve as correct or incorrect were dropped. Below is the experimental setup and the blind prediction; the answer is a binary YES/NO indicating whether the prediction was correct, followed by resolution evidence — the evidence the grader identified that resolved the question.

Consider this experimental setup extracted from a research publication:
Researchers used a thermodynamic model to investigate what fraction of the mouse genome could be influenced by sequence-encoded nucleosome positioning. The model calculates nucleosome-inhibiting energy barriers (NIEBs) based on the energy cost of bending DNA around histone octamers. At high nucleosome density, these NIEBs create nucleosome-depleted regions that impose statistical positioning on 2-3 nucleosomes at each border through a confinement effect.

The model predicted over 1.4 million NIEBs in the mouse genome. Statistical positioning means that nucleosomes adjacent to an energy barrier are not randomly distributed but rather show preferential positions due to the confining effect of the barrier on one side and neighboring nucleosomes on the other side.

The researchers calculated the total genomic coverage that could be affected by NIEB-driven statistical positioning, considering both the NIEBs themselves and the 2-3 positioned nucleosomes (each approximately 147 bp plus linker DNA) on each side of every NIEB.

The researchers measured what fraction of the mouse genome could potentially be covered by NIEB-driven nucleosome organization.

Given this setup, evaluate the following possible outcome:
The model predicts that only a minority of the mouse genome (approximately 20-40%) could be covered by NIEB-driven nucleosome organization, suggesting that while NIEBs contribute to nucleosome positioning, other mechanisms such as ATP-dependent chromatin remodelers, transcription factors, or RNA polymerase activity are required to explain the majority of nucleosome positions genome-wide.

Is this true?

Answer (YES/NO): YES